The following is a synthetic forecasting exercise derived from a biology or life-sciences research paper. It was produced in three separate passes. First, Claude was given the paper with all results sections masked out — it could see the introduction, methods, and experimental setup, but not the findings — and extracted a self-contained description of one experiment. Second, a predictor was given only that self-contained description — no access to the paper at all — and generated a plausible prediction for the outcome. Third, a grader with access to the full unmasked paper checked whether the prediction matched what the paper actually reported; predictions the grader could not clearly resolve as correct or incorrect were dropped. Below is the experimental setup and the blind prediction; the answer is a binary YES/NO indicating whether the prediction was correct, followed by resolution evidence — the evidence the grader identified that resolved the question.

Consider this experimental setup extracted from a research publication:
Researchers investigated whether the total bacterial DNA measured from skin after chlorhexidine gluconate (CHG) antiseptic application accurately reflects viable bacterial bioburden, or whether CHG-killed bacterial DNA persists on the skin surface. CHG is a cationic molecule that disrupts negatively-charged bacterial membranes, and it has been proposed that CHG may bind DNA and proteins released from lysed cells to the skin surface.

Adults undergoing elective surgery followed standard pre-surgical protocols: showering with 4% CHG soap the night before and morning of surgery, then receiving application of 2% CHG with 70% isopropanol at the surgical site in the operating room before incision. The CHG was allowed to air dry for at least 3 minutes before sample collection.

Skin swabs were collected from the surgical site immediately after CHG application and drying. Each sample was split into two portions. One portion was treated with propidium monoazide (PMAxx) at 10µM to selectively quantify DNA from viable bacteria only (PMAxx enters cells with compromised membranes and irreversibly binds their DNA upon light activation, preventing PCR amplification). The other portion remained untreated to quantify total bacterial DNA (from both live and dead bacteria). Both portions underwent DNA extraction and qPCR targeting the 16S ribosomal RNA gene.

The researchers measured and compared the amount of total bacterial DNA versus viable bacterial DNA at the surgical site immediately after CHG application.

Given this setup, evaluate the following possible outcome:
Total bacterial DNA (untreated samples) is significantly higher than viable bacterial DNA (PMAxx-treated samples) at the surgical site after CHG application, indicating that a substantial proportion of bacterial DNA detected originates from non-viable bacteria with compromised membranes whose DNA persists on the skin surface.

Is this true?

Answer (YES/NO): YES